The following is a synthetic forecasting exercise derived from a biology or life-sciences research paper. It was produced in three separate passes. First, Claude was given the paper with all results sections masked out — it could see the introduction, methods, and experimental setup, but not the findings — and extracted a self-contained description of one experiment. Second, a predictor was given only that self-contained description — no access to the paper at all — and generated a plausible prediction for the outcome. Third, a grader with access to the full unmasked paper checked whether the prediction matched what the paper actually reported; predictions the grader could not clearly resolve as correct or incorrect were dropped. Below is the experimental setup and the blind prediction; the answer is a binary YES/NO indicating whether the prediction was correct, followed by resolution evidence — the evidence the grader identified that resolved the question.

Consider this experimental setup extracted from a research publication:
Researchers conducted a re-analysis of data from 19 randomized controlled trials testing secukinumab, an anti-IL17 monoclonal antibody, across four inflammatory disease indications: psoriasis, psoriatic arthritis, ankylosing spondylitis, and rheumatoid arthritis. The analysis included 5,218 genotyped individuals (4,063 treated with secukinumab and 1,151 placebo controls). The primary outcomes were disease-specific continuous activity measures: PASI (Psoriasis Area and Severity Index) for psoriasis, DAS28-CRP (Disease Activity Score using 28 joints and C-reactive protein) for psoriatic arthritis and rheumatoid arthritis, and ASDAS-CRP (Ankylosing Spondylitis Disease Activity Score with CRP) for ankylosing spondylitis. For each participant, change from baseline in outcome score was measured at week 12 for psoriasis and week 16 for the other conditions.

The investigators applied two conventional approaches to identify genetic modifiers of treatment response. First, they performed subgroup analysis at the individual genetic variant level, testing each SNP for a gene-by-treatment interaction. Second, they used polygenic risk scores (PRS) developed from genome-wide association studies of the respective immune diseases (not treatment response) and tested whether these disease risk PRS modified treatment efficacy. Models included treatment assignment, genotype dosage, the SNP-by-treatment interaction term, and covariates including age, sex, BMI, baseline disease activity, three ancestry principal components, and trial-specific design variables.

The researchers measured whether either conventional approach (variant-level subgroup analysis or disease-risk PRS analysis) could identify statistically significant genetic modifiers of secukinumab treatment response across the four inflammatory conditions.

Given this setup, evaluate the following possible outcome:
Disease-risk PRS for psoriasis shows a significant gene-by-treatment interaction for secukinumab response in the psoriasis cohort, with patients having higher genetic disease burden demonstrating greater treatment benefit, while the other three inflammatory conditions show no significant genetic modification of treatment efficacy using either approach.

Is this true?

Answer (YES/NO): NO